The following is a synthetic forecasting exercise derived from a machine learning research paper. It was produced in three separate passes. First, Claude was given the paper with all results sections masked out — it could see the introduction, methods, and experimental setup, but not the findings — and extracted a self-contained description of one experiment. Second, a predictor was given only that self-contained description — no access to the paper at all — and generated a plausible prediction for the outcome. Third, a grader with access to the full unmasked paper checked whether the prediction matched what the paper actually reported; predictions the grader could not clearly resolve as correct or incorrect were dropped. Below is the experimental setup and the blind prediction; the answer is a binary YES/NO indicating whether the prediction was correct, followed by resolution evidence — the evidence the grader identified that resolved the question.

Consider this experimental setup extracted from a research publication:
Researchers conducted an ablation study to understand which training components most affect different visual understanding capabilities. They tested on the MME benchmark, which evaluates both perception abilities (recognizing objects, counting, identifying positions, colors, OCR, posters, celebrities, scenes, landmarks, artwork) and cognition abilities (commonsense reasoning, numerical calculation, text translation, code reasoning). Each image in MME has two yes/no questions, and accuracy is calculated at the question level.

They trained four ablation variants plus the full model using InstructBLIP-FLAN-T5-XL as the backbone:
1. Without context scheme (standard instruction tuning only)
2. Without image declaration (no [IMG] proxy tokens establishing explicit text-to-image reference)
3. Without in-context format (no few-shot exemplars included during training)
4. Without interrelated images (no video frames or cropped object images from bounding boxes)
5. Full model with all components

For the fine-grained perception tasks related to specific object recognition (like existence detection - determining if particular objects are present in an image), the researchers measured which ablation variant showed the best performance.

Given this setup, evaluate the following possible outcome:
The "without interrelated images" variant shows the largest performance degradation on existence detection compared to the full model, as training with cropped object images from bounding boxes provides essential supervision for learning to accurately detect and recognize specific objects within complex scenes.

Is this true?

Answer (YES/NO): NO